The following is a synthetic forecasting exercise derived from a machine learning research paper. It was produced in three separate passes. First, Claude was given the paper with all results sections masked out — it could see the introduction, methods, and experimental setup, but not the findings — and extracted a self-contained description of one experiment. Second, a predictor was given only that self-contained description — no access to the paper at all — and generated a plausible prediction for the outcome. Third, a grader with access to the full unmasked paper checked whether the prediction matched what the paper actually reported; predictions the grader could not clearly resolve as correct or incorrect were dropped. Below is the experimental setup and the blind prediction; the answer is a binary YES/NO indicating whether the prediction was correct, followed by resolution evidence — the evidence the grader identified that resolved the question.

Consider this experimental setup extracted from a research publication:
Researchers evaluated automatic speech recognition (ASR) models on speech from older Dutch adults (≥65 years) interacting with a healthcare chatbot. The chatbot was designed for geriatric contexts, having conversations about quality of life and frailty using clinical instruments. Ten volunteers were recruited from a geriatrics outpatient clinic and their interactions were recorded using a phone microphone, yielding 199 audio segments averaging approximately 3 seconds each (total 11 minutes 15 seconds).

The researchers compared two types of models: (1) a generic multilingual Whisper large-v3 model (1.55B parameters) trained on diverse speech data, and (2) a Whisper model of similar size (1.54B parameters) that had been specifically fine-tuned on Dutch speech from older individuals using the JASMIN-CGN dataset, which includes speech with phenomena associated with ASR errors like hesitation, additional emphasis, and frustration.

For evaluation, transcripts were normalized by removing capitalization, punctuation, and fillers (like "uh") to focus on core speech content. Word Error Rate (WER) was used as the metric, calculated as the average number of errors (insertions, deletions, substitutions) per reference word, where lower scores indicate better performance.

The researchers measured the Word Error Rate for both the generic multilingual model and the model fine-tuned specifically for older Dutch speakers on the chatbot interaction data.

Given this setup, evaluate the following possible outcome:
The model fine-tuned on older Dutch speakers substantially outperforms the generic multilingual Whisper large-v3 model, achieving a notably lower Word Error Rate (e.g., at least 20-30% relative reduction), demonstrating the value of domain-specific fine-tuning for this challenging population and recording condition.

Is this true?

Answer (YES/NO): NO